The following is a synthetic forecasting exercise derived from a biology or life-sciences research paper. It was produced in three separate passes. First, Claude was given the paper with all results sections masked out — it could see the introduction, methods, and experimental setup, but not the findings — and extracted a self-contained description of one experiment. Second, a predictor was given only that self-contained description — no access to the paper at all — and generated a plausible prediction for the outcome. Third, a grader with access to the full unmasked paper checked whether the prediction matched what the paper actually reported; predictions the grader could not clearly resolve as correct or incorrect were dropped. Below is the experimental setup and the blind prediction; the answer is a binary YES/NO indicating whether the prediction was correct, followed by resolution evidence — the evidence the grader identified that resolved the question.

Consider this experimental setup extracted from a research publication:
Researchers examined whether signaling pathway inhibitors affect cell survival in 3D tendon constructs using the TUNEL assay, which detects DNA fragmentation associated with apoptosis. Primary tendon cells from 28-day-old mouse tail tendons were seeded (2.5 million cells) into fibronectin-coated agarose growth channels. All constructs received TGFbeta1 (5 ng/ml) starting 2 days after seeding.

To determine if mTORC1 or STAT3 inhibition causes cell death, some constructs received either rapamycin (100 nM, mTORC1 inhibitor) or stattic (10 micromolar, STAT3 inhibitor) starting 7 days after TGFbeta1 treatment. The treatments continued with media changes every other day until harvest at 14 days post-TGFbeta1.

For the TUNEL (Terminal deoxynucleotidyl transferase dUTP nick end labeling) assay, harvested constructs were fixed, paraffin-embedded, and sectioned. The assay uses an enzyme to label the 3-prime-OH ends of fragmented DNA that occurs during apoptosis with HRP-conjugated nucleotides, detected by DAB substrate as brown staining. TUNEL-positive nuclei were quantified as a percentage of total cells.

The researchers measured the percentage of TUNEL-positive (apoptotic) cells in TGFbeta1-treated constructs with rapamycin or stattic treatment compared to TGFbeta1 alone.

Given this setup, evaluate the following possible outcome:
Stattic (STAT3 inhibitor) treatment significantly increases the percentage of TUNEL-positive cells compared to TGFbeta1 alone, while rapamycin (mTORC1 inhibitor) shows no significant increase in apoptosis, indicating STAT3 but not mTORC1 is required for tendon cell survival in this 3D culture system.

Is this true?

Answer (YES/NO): NO